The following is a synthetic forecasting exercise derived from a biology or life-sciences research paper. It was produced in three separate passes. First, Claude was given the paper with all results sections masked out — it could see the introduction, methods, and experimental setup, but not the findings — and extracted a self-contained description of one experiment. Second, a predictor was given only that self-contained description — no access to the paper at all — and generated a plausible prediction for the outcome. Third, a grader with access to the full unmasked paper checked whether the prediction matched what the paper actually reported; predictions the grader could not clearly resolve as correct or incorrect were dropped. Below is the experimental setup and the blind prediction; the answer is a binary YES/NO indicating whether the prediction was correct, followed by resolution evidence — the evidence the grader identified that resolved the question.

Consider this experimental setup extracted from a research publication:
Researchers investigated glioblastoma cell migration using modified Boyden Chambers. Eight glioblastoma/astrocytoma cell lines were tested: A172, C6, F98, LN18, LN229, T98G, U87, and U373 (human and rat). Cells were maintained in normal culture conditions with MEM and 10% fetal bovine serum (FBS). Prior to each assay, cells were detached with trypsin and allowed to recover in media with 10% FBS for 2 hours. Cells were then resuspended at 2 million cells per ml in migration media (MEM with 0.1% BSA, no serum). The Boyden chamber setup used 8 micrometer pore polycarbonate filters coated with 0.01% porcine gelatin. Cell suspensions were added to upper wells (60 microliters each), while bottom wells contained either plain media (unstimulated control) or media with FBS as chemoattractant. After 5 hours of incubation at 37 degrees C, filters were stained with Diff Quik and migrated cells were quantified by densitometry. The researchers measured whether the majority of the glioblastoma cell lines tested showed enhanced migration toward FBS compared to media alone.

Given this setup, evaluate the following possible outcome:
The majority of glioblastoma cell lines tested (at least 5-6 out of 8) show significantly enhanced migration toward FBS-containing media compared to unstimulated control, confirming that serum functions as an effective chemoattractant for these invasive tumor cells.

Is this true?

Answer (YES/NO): YES